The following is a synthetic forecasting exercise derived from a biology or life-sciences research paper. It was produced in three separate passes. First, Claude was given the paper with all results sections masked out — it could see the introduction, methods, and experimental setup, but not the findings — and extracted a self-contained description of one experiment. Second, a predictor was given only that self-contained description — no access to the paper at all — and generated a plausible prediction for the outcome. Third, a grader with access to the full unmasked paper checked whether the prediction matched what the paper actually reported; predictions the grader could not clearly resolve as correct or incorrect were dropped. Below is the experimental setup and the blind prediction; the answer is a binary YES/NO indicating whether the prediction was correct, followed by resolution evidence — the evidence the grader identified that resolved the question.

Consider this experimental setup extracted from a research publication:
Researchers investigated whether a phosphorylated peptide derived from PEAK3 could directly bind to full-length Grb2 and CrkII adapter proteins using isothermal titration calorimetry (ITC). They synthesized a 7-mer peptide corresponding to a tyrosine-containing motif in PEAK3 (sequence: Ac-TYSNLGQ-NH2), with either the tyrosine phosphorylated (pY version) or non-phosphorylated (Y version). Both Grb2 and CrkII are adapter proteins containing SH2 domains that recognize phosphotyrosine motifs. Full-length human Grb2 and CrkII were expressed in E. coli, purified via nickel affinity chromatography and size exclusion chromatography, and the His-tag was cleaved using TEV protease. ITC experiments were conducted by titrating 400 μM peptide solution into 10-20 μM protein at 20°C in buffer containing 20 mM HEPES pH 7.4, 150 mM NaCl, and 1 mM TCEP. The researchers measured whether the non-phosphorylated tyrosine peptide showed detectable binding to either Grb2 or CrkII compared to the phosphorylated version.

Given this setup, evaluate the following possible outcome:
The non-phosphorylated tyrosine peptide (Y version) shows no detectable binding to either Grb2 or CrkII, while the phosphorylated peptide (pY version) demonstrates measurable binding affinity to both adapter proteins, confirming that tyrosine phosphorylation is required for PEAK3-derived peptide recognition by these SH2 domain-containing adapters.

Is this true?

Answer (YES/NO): YES